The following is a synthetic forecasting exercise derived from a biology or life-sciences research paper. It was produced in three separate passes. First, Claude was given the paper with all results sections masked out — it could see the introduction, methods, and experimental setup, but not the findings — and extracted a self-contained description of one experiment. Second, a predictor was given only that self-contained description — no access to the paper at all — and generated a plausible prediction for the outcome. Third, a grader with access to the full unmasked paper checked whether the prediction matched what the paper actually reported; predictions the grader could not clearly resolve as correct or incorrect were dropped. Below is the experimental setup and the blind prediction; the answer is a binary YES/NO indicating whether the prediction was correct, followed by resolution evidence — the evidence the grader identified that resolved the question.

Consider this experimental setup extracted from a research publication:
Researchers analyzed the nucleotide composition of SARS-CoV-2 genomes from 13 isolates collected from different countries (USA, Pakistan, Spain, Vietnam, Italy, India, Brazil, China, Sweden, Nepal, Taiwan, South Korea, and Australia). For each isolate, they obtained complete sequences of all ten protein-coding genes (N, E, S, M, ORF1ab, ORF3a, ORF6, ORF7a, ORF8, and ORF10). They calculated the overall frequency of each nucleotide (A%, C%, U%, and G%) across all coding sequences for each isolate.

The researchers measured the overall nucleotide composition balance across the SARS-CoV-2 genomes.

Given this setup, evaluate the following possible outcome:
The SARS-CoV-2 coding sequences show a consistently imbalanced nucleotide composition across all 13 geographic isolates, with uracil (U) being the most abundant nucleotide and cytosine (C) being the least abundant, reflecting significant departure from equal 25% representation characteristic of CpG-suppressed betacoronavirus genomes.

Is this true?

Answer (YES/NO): NO